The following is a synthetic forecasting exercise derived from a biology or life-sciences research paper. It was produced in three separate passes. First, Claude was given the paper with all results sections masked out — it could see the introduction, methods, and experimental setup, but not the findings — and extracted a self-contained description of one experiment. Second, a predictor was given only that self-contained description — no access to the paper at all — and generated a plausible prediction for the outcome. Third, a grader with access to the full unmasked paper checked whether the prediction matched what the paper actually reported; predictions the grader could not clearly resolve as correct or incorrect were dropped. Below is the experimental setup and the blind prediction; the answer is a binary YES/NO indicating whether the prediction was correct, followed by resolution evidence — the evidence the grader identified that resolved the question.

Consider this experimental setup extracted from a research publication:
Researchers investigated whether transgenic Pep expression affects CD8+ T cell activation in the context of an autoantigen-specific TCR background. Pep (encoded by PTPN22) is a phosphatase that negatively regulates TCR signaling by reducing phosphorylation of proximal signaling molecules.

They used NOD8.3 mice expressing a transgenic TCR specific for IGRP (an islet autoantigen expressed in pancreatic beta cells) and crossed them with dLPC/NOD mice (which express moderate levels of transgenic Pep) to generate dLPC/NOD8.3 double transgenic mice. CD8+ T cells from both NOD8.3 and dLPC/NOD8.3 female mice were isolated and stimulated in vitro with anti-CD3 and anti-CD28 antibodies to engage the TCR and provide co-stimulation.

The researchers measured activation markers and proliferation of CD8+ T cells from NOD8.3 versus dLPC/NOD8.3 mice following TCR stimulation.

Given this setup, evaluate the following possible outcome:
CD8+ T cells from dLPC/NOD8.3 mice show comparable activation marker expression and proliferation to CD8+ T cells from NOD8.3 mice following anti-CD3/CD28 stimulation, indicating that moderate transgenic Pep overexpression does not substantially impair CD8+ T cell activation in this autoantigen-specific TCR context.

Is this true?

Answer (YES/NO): YES